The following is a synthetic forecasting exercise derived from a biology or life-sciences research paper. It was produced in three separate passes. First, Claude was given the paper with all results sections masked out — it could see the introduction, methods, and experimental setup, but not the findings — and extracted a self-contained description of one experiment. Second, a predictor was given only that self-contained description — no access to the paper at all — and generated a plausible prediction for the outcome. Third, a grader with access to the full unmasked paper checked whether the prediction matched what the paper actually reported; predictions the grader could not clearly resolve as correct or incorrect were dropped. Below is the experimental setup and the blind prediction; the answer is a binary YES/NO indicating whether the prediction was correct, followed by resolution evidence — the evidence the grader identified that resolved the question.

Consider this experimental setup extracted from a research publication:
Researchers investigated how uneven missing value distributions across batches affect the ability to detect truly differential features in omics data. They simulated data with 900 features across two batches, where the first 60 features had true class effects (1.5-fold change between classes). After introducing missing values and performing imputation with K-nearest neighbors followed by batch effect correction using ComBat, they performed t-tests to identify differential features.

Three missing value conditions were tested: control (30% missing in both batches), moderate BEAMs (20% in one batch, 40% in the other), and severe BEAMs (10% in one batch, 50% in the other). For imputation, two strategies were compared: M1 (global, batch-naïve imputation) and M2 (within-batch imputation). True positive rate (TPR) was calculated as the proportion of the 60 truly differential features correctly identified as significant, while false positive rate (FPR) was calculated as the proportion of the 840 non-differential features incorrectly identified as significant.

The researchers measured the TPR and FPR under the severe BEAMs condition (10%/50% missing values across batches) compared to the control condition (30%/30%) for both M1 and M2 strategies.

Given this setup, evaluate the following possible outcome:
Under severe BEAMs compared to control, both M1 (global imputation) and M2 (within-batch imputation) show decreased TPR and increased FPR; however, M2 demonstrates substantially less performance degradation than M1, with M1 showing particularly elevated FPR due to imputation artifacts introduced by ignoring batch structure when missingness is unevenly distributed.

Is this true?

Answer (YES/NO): NO